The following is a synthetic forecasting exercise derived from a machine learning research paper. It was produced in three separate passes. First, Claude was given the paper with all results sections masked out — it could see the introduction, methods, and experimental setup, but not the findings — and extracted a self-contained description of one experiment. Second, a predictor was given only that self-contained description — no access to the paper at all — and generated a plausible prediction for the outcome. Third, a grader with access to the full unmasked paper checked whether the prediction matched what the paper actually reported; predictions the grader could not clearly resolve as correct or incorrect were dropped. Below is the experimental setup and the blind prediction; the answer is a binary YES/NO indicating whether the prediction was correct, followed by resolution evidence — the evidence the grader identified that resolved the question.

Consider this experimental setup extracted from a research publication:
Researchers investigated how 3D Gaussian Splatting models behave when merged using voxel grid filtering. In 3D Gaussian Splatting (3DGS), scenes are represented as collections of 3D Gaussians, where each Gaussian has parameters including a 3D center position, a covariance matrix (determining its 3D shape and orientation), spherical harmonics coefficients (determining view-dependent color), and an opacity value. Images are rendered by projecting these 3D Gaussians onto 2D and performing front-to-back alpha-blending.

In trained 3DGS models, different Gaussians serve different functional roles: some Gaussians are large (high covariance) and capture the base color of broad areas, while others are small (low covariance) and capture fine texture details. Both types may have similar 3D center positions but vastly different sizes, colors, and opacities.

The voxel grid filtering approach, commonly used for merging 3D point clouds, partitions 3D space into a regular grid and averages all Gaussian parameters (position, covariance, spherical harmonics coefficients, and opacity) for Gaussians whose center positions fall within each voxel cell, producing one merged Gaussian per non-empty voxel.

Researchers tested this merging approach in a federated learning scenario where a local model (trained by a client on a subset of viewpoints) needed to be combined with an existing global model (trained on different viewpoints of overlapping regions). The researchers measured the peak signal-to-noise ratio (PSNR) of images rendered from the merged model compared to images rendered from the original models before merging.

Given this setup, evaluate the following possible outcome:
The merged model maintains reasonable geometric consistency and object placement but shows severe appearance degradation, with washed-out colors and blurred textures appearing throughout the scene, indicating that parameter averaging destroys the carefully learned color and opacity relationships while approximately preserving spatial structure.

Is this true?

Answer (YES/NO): NO